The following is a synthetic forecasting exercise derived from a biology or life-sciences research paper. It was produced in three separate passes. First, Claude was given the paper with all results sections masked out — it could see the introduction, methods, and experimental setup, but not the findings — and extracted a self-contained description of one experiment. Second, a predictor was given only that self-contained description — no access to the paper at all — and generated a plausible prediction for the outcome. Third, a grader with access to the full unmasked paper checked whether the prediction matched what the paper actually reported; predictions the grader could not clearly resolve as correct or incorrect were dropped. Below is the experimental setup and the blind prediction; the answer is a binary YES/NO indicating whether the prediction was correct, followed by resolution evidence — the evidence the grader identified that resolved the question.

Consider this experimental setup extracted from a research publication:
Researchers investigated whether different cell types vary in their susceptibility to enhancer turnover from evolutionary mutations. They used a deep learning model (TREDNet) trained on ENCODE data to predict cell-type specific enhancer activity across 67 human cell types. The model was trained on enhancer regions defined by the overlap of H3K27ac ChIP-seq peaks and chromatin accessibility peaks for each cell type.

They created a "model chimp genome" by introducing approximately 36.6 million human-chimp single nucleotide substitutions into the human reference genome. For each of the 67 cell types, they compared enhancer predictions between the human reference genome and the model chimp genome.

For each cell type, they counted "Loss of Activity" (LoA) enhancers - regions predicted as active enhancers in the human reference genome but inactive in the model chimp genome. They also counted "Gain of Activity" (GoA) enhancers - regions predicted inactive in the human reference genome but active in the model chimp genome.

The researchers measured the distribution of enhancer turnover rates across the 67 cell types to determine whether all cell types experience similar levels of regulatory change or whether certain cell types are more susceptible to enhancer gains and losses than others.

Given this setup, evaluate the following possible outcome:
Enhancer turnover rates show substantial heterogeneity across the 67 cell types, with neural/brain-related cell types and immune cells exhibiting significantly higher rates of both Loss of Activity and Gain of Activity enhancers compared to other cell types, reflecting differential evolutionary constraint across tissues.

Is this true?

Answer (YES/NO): NO